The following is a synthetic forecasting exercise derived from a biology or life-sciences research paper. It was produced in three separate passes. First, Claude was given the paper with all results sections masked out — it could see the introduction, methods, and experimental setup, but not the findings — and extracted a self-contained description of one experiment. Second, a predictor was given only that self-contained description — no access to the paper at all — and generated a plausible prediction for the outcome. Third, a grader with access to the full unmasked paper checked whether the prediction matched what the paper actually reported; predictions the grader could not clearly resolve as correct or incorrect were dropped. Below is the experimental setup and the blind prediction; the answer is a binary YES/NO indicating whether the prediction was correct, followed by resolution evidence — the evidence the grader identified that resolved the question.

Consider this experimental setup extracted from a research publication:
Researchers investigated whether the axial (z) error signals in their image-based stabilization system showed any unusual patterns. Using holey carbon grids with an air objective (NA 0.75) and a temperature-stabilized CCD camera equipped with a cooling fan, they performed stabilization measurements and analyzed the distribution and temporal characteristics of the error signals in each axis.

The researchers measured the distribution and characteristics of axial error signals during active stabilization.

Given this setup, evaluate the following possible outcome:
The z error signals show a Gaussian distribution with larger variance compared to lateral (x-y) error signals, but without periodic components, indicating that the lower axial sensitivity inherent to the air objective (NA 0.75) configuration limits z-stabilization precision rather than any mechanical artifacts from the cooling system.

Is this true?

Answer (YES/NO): NO